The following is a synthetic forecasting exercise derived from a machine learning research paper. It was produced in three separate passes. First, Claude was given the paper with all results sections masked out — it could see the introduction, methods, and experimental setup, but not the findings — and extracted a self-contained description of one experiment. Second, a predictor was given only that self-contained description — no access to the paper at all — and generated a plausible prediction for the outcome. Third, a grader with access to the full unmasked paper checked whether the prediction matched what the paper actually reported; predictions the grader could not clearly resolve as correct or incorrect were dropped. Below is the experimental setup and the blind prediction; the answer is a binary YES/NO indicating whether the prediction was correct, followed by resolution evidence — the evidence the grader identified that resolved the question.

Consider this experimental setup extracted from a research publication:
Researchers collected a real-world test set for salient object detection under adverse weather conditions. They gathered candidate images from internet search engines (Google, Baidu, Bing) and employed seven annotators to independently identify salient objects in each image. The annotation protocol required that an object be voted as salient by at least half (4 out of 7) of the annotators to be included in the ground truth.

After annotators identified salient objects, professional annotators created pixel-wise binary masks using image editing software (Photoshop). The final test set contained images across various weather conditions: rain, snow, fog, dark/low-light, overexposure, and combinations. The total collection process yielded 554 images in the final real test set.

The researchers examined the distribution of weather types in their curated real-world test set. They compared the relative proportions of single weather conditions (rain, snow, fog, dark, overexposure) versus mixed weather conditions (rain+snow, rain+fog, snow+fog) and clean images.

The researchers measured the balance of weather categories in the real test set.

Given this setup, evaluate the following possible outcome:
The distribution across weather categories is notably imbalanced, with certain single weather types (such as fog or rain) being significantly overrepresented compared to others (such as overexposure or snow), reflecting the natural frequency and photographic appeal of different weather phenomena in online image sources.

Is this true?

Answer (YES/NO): NO